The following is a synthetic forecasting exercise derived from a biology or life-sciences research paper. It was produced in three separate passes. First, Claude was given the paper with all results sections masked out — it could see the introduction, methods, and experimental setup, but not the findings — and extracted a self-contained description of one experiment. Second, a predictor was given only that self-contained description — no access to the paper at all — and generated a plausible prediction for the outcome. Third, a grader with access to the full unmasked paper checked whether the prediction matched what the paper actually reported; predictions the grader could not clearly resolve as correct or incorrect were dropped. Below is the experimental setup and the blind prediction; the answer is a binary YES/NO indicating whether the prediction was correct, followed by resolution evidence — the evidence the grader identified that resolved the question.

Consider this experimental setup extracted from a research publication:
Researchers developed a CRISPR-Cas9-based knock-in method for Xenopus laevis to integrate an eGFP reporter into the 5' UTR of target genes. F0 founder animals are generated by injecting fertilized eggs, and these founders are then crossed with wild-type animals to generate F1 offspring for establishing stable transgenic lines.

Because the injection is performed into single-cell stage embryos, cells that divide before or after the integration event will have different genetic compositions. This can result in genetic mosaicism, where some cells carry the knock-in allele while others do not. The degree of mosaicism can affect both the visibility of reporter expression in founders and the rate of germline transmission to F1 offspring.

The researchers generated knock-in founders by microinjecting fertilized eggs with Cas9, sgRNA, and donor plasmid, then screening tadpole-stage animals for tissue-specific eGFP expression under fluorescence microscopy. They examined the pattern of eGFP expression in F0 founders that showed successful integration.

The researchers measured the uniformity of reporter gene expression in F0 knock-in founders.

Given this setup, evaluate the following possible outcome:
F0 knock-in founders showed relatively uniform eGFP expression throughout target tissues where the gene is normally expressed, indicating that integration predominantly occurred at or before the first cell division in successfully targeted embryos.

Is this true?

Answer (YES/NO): NO